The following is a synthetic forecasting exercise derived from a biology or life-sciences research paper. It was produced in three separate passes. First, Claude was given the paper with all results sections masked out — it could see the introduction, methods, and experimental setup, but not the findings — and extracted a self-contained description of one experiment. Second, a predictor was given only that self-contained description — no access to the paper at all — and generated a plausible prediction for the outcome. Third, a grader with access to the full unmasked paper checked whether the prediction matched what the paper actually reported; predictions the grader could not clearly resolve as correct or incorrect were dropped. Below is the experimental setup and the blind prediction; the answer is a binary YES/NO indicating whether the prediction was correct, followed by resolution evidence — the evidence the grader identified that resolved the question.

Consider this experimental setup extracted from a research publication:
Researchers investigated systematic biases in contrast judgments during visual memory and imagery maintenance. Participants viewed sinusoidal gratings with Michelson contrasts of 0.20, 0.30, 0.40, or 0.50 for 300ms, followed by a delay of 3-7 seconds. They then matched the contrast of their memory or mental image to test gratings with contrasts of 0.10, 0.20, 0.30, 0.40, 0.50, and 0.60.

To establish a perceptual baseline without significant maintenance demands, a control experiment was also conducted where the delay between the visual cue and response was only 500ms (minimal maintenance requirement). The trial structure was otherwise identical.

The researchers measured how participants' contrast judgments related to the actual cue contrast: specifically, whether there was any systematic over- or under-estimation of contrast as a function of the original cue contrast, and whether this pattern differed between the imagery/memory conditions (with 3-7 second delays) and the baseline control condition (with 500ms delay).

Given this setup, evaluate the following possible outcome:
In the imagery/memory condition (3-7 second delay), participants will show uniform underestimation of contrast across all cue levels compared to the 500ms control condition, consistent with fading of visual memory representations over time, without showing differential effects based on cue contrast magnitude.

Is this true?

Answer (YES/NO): NO